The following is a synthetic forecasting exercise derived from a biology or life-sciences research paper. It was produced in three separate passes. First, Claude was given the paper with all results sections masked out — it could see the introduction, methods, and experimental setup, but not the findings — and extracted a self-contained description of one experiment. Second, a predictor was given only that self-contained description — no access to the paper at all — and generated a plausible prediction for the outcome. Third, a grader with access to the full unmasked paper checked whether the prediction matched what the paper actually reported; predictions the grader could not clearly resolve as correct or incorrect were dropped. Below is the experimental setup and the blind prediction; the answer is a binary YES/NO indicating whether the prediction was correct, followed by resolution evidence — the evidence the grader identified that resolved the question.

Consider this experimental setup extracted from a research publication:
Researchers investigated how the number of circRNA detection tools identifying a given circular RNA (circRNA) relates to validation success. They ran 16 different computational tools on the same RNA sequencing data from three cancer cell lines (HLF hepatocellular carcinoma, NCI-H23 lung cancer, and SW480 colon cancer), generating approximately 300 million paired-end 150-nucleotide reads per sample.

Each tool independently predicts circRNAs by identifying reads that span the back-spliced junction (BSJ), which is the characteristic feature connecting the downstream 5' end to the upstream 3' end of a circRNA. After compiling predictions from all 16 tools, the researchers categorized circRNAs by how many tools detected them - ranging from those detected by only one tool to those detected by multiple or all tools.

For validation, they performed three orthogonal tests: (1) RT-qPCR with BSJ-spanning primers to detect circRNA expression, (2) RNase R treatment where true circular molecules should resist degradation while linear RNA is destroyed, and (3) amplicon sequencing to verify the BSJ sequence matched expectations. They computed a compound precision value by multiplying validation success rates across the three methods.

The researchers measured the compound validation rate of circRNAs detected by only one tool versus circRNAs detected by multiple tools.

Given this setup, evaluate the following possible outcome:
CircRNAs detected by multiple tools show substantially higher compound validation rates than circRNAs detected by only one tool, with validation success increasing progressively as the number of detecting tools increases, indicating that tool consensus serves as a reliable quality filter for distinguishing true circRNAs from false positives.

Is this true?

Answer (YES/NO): YES